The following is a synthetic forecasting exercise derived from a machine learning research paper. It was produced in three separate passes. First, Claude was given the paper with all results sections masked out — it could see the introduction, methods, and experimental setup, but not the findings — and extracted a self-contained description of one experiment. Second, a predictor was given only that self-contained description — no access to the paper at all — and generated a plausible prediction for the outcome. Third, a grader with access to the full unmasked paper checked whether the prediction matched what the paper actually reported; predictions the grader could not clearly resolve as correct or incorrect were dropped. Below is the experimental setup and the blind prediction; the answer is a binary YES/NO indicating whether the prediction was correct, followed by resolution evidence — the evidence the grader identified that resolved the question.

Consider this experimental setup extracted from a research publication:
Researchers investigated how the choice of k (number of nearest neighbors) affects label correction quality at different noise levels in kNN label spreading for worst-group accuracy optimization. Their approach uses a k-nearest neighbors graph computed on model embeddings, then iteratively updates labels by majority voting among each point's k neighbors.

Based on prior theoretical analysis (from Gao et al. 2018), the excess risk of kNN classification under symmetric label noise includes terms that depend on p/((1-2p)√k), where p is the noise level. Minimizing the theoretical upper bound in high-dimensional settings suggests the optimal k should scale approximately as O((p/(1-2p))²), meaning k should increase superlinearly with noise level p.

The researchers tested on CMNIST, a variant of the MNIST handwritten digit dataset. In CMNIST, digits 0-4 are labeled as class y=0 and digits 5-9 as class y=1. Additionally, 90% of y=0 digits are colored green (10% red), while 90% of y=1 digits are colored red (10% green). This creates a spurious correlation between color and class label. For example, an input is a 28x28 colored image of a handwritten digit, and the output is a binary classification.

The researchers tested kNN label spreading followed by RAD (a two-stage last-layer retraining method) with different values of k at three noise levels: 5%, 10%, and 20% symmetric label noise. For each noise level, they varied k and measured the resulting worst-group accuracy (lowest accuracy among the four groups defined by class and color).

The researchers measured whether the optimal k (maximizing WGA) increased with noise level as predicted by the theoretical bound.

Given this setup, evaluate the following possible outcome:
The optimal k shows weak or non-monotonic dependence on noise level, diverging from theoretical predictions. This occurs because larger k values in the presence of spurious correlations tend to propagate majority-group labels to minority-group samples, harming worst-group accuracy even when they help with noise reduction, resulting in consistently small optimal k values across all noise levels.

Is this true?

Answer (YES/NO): NO